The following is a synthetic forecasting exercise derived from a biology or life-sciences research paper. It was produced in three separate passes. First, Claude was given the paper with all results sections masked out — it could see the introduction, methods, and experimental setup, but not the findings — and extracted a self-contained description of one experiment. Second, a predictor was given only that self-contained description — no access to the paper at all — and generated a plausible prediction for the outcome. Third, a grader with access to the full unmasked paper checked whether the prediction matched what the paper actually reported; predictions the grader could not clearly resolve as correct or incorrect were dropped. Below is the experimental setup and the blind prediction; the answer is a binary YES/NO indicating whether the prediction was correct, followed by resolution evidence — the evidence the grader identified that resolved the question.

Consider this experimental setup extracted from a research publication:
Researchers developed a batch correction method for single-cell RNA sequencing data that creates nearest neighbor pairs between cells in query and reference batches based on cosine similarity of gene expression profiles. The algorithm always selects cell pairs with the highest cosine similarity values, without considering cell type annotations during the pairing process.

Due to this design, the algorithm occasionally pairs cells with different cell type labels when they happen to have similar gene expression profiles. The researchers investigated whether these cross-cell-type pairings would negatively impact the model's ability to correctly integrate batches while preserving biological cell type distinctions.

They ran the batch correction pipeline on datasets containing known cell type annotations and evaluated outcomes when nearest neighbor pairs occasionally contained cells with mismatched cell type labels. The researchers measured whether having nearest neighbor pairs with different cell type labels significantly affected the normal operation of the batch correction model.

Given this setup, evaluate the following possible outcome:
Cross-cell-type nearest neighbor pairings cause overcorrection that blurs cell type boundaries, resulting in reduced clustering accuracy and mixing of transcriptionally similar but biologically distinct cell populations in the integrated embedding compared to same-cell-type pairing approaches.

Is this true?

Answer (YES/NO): NO